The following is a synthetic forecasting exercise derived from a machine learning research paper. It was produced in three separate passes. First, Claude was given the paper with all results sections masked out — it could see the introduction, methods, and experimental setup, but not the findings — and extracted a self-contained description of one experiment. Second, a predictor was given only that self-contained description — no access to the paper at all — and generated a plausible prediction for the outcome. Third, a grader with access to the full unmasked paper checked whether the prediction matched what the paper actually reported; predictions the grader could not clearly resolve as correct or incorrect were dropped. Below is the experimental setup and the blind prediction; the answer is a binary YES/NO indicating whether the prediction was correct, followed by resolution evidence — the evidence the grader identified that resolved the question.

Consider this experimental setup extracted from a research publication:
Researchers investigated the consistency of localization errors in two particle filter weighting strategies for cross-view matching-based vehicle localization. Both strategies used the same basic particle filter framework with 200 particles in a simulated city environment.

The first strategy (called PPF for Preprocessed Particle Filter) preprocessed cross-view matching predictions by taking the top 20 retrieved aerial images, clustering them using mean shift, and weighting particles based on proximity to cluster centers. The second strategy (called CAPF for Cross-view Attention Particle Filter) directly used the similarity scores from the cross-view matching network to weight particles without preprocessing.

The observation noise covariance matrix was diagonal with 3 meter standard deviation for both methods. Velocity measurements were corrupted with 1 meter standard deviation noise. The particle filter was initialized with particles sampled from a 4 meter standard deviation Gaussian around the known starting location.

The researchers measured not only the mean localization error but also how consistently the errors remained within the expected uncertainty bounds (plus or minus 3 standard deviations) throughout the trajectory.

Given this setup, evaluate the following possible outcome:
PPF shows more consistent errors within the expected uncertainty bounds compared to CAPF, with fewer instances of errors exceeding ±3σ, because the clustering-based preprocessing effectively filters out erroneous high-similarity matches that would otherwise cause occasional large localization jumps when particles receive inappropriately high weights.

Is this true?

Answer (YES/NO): NO